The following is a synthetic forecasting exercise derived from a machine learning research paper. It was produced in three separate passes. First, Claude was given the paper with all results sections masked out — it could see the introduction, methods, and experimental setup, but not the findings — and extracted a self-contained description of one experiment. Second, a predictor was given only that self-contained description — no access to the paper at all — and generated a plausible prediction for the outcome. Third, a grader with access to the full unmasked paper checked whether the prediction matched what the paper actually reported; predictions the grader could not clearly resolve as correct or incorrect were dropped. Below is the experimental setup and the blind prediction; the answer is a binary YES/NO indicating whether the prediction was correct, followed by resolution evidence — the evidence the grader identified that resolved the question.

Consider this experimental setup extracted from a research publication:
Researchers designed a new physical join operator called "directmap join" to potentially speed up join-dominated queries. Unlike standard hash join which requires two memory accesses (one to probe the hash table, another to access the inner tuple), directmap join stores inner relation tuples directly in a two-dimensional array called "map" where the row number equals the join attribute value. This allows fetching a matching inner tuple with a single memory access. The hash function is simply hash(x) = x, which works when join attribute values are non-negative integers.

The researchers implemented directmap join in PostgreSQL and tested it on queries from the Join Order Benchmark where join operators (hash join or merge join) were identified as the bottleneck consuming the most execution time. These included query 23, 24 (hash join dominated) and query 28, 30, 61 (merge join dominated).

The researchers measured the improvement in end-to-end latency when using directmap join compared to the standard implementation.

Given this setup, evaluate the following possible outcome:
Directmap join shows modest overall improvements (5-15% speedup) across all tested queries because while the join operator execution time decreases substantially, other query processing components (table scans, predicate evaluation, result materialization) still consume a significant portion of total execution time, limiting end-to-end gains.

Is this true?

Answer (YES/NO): NO